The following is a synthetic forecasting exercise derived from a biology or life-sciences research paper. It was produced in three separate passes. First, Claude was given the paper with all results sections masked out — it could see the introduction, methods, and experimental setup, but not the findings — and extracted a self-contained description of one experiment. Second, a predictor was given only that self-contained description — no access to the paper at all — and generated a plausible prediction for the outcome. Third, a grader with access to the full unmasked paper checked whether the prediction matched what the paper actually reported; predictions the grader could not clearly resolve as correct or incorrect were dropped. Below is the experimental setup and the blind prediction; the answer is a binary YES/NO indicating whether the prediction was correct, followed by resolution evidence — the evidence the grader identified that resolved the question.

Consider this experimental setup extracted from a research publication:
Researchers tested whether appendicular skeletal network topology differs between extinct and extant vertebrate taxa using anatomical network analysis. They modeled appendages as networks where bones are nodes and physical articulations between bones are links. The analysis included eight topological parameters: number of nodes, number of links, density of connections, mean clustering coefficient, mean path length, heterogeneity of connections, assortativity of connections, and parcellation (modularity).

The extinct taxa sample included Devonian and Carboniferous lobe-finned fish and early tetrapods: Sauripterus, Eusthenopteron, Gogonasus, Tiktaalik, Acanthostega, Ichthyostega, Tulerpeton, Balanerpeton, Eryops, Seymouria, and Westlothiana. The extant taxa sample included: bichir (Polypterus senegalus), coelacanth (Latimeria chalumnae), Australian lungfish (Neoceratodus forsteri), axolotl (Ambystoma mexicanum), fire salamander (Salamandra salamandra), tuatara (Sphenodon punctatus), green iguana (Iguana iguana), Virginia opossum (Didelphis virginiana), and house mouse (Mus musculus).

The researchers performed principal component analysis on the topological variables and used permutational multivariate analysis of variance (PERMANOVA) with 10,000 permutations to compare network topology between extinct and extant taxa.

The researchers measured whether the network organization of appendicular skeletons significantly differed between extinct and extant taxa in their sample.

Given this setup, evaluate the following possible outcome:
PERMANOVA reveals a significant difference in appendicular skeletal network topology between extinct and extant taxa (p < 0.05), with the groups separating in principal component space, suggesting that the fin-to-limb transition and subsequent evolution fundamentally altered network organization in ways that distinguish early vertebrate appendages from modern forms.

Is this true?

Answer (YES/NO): NO